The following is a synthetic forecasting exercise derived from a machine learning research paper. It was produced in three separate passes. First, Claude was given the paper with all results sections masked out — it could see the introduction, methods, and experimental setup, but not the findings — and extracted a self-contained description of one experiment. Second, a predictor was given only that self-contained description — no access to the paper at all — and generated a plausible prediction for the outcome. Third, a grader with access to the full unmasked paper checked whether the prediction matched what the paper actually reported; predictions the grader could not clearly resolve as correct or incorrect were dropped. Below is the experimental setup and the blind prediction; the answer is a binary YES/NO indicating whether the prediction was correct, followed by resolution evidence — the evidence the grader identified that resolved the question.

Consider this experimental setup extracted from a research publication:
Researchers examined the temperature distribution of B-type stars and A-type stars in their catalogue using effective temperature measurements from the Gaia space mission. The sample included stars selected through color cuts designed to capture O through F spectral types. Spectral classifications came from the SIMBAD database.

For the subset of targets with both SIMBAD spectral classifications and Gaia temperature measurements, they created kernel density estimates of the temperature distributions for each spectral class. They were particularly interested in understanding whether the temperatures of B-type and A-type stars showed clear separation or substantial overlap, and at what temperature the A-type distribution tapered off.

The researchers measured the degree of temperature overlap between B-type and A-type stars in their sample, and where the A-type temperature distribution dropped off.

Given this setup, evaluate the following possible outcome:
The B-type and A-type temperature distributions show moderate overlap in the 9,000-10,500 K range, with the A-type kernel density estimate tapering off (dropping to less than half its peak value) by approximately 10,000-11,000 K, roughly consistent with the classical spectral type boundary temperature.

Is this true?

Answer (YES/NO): NO